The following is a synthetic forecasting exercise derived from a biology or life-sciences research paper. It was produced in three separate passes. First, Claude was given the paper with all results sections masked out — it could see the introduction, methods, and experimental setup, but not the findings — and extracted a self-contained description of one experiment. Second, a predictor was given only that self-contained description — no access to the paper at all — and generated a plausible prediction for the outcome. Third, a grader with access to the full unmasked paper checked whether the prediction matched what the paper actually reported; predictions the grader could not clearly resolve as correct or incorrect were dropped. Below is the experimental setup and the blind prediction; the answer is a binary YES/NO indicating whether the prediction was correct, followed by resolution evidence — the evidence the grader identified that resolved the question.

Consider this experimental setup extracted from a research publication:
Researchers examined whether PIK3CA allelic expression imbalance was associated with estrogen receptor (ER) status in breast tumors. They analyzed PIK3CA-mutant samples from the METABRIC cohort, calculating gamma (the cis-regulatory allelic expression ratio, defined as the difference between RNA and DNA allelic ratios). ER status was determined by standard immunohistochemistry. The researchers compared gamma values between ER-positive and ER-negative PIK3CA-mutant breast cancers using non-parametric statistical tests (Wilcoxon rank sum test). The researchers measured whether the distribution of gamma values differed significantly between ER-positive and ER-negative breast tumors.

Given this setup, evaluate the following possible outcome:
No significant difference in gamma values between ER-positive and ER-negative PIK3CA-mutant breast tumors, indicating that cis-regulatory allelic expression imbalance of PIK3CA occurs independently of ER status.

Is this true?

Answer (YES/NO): YES